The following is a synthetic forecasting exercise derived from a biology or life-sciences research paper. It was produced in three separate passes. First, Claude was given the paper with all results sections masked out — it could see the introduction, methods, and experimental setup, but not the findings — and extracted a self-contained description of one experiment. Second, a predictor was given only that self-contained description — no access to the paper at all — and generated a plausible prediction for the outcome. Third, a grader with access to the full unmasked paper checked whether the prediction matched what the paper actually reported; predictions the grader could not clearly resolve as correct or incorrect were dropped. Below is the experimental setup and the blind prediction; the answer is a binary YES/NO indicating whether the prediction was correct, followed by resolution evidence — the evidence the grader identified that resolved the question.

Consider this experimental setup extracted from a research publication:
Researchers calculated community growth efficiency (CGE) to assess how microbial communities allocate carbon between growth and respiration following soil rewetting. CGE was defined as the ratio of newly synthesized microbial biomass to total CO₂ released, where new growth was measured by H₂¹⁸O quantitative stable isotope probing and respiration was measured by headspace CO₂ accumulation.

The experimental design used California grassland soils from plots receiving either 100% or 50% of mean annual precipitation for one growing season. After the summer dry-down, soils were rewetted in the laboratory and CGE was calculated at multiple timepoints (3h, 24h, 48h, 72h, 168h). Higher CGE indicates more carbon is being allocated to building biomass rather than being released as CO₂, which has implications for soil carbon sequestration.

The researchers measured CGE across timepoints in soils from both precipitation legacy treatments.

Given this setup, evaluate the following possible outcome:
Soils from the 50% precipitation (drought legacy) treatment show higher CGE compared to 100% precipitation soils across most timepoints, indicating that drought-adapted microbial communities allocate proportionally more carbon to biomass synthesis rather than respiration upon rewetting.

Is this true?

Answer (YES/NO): NO